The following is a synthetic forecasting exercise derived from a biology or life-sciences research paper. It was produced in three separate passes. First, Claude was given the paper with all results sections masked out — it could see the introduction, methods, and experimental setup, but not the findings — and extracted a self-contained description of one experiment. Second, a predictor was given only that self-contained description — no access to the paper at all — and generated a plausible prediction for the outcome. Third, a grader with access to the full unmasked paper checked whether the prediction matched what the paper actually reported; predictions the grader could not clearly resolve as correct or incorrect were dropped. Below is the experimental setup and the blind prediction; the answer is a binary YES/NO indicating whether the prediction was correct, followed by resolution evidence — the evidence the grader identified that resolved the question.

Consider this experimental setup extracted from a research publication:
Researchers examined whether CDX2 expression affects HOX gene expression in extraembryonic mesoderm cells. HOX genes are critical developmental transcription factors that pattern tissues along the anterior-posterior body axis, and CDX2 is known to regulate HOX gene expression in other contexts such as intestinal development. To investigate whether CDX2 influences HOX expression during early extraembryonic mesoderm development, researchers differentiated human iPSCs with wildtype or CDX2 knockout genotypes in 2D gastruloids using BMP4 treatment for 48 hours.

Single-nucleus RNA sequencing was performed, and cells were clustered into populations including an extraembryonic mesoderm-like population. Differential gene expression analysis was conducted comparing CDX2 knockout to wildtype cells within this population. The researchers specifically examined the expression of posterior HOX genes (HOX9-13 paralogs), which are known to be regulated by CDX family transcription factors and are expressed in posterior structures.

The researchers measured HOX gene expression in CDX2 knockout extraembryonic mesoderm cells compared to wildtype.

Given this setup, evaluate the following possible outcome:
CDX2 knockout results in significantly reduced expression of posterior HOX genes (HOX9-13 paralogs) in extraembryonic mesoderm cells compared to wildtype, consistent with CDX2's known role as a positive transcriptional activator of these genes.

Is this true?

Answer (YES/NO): NO